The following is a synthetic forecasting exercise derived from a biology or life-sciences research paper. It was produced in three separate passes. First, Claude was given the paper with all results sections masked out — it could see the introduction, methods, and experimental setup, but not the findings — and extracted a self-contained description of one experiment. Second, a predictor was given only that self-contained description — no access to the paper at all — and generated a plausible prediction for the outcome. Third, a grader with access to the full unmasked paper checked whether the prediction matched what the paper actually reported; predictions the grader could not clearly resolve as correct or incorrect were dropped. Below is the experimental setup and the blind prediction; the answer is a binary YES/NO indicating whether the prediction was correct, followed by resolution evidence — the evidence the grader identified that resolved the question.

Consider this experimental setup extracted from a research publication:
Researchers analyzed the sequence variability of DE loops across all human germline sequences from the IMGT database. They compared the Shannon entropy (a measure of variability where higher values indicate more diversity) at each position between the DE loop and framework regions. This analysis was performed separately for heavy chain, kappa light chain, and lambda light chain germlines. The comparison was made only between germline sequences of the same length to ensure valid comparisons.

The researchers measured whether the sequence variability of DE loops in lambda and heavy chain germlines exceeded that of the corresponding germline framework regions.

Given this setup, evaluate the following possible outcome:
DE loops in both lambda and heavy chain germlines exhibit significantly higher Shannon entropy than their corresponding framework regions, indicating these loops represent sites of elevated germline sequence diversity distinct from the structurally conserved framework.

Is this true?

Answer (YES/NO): YES